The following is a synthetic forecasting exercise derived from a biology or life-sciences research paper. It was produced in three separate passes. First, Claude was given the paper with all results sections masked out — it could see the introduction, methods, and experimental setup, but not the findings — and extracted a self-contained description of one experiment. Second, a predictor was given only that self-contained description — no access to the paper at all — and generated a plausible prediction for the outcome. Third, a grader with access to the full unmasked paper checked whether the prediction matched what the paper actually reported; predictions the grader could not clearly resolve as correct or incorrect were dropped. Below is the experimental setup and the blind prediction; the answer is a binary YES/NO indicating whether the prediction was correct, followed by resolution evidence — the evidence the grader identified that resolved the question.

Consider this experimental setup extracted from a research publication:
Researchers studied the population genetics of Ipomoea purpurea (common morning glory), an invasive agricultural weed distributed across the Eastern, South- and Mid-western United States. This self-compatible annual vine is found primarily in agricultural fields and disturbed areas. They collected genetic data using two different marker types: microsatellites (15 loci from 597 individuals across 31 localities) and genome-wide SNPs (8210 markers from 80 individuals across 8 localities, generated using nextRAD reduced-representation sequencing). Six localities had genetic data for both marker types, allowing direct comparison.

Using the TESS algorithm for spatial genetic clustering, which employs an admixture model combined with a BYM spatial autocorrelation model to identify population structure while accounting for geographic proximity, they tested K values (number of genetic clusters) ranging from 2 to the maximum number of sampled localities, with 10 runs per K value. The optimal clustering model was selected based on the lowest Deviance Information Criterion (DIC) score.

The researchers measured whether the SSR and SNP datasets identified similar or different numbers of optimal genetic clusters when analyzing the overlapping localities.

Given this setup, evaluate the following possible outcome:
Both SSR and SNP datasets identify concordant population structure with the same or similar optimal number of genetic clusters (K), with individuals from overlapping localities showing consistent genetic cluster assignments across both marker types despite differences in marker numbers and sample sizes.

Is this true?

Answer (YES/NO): NO